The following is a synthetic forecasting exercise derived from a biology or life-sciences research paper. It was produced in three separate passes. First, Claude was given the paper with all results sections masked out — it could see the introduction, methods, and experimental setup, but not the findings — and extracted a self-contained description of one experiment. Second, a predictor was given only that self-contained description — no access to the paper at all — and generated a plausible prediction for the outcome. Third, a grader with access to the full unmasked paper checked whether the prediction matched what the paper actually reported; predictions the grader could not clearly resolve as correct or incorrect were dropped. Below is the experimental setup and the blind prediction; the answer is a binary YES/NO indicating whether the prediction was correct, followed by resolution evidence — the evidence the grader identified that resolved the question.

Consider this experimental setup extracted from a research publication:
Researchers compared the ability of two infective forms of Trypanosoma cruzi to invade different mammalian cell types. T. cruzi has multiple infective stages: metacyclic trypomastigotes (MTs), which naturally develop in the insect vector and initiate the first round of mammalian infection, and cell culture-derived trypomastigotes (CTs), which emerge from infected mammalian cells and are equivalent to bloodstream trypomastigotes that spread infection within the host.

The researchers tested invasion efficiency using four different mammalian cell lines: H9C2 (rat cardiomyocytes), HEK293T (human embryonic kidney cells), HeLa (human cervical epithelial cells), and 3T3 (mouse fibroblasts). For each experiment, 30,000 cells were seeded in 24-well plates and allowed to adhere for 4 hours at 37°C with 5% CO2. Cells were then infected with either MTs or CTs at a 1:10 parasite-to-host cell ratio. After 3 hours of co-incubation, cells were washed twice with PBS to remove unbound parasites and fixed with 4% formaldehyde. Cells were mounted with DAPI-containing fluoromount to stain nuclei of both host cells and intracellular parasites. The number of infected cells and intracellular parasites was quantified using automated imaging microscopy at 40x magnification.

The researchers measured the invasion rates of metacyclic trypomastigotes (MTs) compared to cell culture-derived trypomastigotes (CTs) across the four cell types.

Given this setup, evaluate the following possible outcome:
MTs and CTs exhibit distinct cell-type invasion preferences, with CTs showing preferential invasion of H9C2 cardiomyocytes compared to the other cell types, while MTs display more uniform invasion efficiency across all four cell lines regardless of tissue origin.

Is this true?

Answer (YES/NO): NO